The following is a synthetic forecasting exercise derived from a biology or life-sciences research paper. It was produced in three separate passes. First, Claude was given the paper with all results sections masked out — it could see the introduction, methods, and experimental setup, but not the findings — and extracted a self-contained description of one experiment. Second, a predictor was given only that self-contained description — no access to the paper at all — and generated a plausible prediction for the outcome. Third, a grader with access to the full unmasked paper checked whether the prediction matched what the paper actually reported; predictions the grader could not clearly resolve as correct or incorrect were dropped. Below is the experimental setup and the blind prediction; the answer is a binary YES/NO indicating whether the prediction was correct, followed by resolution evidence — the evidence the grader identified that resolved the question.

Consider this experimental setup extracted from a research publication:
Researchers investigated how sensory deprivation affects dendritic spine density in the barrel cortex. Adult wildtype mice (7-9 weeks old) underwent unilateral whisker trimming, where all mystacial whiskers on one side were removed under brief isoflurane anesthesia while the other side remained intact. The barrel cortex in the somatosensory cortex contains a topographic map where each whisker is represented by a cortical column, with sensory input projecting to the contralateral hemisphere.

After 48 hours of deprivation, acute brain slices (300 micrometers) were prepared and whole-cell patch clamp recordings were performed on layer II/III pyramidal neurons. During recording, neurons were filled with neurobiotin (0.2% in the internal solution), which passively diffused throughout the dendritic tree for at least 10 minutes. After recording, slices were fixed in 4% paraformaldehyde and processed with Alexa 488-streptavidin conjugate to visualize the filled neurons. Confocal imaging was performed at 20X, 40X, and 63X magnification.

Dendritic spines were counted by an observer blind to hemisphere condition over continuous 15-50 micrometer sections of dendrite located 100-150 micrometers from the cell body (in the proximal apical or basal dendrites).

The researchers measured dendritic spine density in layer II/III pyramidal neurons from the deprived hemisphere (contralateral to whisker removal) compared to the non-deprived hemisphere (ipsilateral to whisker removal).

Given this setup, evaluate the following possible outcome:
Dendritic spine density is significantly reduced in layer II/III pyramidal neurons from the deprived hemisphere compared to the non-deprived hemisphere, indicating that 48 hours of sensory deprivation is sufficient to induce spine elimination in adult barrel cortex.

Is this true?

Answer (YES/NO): NO